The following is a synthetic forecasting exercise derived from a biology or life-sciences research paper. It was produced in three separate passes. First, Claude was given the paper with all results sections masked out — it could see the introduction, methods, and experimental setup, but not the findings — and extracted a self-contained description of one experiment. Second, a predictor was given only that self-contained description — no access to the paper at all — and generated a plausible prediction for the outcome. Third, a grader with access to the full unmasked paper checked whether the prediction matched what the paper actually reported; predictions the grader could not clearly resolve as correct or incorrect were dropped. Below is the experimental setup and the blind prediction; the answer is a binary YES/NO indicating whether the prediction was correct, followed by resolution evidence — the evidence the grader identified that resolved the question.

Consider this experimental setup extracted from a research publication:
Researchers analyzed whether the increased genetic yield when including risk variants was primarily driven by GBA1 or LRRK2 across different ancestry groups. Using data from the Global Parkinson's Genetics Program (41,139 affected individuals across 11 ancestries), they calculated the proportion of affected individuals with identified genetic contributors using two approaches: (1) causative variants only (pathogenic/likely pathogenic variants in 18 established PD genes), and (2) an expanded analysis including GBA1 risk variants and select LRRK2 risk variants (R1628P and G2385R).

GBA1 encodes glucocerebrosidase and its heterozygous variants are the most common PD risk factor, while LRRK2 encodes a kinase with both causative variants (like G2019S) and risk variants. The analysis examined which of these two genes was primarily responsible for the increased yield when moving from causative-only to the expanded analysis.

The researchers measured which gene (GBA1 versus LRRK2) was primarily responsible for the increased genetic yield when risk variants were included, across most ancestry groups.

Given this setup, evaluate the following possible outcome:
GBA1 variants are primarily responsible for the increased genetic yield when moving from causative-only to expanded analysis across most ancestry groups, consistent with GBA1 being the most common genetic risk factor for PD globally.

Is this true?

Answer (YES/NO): YES